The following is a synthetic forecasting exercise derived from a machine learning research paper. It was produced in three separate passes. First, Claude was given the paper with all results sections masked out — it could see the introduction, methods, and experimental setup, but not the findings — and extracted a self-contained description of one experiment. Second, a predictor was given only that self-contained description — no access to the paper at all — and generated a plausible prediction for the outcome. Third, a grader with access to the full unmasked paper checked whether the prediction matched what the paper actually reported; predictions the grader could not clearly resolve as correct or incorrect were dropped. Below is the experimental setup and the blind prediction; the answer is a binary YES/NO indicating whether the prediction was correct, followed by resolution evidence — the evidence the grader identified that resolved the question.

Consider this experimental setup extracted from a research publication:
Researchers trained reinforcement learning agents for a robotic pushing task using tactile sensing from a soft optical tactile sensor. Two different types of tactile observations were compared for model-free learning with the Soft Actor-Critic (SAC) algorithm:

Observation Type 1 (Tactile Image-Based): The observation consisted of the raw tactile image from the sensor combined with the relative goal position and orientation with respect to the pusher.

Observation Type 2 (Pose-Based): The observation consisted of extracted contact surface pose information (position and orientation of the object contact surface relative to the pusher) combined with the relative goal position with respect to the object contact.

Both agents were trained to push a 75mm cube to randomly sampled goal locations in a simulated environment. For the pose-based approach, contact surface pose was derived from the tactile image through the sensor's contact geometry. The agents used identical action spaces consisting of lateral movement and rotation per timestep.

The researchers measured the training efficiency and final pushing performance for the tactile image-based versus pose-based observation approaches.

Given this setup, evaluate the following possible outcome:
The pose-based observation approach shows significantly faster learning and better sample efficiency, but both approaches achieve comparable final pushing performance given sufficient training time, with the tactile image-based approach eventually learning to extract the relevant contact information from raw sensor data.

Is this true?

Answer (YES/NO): NO